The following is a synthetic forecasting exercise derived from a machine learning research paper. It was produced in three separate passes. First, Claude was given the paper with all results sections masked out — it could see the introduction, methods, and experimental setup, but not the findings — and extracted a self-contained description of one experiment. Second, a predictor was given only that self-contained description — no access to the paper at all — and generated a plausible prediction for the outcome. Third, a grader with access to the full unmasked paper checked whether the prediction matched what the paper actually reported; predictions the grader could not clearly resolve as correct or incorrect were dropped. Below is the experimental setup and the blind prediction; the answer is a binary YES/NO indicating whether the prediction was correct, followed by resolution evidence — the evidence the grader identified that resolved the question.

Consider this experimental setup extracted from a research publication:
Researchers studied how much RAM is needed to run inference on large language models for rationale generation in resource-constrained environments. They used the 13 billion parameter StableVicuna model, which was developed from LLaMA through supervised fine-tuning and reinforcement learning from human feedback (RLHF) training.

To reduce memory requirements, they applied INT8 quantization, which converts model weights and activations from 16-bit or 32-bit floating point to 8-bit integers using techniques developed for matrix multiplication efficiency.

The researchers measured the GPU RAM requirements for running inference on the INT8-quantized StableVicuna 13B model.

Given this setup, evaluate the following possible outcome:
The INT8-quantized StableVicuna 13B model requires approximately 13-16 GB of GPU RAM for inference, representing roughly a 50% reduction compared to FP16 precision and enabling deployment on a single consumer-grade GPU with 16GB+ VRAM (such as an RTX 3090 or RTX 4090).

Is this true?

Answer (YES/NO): NO